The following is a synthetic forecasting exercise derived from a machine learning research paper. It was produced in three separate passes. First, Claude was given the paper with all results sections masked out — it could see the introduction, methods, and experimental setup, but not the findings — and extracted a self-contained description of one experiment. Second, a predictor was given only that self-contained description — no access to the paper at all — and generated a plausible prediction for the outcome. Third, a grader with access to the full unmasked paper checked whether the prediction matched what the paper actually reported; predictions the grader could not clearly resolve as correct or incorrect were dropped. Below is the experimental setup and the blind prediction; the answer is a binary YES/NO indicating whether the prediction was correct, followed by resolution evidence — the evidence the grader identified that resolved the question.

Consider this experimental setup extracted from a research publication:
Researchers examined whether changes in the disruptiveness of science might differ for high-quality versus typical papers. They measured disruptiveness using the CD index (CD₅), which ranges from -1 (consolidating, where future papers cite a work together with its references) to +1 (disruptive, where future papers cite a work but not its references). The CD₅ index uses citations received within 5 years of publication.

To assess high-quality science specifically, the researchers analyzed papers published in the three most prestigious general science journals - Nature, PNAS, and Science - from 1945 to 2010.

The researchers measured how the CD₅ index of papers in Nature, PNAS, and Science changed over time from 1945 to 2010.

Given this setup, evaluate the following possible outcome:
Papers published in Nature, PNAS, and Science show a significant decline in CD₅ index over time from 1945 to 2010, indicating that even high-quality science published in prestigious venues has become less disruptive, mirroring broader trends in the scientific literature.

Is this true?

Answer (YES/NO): YES